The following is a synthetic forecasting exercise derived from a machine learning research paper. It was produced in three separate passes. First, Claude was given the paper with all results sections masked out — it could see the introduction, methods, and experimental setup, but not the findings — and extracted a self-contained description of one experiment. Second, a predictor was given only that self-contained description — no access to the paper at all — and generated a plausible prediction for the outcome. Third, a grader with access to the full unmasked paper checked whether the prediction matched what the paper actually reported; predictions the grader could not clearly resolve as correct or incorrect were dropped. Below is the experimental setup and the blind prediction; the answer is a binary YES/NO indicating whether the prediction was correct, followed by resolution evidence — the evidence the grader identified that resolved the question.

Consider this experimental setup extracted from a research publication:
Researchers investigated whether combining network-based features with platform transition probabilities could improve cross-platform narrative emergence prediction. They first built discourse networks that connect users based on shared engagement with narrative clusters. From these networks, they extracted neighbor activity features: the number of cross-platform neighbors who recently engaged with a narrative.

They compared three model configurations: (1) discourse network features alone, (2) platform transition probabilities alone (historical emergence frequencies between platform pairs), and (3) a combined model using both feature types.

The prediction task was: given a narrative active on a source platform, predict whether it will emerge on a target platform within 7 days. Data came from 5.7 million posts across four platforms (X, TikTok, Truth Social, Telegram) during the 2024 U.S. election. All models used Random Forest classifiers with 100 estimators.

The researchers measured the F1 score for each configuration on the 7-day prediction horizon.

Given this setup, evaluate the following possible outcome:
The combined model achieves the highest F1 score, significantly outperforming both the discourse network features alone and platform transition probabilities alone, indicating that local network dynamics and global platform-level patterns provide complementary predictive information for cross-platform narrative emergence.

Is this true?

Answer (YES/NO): YES